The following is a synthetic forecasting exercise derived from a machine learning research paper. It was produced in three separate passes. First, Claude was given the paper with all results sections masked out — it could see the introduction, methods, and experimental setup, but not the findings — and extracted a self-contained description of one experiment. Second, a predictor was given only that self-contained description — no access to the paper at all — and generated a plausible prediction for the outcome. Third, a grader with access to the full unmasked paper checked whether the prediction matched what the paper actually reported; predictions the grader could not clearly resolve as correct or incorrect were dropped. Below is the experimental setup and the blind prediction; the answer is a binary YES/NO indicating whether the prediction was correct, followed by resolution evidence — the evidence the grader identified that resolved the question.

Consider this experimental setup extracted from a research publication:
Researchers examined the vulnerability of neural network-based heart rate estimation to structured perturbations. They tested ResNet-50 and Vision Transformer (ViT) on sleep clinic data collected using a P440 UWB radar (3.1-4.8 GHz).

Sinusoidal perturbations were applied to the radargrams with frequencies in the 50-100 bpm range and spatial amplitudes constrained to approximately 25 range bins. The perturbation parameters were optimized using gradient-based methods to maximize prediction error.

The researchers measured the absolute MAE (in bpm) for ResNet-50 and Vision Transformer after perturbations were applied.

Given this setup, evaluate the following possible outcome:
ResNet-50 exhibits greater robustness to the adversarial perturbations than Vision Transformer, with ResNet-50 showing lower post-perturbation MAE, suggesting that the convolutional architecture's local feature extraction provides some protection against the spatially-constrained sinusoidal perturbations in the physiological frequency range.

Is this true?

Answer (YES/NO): YES